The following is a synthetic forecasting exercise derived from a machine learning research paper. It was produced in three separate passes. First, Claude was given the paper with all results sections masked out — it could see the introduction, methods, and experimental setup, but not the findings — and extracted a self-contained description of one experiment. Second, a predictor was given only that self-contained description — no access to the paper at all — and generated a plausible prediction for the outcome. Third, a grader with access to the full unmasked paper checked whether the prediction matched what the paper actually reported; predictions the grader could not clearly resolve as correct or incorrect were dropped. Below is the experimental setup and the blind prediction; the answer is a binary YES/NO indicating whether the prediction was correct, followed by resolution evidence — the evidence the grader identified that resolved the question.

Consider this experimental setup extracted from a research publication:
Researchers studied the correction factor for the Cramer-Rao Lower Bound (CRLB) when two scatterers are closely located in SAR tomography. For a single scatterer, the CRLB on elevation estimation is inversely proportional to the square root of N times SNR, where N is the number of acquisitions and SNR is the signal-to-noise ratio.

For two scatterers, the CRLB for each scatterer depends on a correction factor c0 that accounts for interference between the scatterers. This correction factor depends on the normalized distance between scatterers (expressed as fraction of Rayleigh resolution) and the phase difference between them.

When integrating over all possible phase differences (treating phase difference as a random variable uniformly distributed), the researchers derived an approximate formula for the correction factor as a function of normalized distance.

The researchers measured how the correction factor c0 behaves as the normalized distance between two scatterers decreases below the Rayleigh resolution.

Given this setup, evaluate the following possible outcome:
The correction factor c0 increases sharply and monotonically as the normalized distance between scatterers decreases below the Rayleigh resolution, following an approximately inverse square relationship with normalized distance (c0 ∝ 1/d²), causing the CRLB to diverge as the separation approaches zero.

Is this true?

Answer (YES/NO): NO